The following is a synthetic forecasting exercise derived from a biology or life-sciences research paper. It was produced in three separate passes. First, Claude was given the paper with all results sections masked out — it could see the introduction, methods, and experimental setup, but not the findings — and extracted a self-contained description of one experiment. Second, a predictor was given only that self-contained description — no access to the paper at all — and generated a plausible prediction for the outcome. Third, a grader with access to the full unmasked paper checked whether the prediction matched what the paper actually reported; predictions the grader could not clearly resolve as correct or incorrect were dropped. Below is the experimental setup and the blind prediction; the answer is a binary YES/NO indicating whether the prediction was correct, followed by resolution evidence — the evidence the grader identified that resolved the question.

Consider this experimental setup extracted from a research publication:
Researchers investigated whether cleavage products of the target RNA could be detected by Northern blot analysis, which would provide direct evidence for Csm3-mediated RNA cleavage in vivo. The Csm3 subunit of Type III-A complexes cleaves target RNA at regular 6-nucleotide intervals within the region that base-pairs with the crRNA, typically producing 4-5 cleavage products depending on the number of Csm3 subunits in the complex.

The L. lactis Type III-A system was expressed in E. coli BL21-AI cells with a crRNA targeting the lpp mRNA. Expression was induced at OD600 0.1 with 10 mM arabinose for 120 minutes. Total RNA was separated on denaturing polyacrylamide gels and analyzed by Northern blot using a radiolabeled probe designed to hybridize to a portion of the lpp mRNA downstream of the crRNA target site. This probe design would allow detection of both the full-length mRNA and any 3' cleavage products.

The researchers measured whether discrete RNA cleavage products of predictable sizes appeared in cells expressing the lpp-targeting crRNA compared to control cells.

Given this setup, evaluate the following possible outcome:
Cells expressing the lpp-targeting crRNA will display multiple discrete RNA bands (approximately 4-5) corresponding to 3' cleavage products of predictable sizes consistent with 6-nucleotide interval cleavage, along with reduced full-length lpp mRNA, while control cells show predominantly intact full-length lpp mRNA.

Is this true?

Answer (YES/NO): NO